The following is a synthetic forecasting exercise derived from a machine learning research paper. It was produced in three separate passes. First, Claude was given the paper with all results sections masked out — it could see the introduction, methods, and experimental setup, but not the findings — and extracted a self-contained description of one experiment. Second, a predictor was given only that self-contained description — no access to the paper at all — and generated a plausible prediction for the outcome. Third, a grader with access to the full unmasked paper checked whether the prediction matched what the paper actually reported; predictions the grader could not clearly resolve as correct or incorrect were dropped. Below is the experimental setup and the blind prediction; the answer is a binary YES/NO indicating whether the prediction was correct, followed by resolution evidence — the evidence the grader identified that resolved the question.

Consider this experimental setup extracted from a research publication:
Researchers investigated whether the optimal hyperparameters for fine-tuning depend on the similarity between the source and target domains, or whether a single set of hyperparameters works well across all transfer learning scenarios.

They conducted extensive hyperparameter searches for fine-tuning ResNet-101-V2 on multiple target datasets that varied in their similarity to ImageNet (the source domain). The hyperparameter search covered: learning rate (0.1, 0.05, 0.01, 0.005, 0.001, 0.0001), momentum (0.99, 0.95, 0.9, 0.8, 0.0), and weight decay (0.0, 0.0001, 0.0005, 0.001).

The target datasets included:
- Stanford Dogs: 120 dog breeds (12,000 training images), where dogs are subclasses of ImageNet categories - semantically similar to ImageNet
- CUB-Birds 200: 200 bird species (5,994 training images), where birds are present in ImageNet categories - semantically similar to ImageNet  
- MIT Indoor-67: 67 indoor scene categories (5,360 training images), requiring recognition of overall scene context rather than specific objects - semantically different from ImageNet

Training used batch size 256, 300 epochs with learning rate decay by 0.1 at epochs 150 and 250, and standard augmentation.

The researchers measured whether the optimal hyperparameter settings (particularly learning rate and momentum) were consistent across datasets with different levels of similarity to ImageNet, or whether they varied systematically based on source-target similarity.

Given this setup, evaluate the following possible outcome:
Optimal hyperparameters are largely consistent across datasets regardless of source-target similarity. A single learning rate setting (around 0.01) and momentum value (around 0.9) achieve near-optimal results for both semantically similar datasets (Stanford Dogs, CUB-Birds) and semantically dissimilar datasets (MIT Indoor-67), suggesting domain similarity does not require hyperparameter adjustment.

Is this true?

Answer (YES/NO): NO